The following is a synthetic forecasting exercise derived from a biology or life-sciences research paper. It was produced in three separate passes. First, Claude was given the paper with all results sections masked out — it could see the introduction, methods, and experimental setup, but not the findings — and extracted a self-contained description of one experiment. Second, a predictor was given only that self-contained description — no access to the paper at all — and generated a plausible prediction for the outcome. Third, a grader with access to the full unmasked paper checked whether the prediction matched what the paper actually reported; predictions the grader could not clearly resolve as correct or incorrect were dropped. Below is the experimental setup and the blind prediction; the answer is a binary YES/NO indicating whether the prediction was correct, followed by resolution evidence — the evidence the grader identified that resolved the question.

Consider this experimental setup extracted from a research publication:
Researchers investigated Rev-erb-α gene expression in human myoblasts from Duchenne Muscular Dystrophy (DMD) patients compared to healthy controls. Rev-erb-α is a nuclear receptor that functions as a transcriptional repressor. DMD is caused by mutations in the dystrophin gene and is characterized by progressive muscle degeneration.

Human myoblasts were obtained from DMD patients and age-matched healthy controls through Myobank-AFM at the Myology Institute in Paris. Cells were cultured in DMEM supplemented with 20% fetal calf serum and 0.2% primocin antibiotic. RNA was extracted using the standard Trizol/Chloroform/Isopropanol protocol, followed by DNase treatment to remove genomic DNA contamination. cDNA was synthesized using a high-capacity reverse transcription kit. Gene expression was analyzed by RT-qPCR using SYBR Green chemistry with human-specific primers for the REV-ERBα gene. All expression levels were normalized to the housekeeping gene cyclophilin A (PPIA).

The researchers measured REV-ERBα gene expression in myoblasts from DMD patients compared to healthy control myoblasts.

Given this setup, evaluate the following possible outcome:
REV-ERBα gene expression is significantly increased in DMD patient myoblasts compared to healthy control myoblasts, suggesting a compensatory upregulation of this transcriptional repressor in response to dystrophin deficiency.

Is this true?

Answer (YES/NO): NO